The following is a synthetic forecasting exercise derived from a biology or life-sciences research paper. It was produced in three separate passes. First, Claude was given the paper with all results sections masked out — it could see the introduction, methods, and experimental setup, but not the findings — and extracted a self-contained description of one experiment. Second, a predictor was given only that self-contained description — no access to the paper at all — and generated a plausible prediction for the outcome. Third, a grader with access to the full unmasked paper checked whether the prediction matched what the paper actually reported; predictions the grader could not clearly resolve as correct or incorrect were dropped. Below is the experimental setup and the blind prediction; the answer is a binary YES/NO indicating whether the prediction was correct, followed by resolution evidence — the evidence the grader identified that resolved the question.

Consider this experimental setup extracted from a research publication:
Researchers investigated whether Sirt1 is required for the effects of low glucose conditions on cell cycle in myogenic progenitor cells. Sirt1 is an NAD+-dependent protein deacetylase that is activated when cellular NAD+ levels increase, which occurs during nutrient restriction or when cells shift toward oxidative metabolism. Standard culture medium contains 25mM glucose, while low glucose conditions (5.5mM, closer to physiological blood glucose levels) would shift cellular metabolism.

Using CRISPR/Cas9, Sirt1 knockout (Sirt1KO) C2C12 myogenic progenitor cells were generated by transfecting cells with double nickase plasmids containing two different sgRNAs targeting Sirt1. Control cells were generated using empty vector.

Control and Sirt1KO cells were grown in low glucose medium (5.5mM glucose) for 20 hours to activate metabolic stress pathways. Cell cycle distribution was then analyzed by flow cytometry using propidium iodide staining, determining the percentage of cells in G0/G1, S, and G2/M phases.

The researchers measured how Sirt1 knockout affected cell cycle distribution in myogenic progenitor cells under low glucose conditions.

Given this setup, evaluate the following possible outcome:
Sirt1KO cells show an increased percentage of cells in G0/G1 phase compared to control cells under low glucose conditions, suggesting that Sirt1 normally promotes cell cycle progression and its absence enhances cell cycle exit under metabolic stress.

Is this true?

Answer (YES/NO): YES